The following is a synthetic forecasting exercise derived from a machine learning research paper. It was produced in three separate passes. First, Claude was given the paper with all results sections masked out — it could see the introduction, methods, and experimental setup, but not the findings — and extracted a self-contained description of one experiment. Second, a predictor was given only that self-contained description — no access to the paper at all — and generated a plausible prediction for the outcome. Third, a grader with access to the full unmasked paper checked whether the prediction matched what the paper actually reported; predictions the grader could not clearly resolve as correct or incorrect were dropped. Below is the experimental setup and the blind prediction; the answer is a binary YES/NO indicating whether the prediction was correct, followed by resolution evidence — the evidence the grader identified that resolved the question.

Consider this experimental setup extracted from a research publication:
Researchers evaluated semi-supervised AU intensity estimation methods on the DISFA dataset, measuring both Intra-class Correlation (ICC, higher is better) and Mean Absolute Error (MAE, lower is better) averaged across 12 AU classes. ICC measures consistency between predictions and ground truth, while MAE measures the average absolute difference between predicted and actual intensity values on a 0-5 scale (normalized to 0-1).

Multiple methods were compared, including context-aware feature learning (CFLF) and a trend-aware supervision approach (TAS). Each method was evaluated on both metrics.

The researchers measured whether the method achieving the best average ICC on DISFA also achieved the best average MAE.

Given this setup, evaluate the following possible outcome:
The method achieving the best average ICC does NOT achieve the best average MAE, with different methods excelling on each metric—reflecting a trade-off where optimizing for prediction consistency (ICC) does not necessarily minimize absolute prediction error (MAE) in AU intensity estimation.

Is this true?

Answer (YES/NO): YES